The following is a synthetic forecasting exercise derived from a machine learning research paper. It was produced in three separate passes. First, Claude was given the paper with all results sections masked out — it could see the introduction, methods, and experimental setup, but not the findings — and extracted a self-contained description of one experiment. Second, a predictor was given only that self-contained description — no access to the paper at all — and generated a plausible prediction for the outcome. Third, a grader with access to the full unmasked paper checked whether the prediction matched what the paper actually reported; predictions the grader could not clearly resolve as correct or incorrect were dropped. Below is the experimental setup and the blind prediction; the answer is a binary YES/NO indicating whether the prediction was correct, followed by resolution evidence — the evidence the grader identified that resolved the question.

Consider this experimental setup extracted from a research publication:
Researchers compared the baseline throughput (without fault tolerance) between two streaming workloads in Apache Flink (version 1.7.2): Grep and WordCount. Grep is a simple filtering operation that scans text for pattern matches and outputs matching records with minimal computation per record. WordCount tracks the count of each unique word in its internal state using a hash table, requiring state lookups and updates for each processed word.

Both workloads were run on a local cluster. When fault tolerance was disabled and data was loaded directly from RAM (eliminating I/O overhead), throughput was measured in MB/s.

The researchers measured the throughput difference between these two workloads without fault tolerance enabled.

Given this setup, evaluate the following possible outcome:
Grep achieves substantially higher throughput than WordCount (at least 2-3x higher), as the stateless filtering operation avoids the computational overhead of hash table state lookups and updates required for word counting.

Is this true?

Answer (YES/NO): NO